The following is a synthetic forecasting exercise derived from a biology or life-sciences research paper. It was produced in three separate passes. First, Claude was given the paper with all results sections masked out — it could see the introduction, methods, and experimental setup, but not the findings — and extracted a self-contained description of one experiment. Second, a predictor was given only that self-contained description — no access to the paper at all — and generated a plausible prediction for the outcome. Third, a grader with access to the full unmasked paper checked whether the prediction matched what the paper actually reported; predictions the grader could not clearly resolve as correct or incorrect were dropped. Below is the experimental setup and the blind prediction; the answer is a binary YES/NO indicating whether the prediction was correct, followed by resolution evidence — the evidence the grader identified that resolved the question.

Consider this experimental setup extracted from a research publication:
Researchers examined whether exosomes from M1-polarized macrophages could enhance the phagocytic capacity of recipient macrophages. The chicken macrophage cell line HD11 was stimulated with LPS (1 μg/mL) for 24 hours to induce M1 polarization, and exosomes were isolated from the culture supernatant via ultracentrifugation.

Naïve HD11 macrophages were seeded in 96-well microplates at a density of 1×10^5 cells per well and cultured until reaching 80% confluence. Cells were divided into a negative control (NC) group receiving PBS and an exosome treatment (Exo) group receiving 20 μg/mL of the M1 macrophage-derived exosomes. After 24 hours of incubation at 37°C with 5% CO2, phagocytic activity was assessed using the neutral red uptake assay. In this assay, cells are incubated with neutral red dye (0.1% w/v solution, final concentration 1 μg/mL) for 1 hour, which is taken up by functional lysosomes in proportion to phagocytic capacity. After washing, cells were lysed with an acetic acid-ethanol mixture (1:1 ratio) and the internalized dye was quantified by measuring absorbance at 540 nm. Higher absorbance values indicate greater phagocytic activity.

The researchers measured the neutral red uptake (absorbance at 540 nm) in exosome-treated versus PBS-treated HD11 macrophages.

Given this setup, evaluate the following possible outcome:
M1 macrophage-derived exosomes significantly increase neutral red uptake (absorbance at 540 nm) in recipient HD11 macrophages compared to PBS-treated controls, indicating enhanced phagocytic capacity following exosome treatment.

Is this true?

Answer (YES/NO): YES